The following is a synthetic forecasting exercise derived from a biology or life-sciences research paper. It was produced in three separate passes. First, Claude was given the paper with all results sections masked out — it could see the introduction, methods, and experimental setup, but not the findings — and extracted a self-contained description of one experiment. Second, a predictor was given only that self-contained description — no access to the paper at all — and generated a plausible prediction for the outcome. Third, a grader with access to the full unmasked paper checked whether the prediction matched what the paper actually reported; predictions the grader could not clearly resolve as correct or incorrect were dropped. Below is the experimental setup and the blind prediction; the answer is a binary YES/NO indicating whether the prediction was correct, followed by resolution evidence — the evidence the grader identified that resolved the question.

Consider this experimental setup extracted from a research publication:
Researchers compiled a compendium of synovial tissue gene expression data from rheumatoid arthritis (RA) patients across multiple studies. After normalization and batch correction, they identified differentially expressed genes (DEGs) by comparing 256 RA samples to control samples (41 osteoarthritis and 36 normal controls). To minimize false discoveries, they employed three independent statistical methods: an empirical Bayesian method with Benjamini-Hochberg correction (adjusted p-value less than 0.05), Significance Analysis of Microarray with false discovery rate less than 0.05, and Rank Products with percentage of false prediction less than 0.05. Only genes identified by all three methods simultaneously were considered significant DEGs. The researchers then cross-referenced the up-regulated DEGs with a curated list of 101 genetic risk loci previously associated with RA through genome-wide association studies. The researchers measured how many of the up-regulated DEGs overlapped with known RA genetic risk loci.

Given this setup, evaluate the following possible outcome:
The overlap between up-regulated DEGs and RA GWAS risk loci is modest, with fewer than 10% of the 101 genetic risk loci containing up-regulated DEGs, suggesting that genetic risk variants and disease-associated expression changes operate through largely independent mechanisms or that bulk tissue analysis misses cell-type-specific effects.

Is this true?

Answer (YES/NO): NO